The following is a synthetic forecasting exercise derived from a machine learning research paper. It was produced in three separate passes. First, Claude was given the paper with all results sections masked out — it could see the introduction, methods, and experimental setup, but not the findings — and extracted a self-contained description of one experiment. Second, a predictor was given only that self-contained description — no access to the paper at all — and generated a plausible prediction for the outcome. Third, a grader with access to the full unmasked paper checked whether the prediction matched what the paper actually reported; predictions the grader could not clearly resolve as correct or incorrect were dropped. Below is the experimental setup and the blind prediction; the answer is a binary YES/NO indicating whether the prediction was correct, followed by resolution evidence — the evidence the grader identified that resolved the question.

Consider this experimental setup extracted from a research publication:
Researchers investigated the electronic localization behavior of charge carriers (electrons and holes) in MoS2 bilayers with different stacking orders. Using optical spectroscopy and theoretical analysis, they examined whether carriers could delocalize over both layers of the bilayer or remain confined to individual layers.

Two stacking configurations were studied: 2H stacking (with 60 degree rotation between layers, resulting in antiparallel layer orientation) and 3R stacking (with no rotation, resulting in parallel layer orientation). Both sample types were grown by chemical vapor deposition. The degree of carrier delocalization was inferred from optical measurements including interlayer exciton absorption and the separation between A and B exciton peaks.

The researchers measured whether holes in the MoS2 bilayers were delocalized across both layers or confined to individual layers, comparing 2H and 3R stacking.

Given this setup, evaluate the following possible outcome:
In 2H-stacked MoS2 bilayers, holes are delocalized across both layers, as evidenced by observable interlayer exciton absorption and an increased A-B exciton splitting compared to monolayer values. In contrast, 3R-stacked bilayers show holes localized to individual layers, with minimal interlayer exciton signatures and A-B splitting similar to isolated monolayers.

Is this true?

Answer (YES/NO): YES